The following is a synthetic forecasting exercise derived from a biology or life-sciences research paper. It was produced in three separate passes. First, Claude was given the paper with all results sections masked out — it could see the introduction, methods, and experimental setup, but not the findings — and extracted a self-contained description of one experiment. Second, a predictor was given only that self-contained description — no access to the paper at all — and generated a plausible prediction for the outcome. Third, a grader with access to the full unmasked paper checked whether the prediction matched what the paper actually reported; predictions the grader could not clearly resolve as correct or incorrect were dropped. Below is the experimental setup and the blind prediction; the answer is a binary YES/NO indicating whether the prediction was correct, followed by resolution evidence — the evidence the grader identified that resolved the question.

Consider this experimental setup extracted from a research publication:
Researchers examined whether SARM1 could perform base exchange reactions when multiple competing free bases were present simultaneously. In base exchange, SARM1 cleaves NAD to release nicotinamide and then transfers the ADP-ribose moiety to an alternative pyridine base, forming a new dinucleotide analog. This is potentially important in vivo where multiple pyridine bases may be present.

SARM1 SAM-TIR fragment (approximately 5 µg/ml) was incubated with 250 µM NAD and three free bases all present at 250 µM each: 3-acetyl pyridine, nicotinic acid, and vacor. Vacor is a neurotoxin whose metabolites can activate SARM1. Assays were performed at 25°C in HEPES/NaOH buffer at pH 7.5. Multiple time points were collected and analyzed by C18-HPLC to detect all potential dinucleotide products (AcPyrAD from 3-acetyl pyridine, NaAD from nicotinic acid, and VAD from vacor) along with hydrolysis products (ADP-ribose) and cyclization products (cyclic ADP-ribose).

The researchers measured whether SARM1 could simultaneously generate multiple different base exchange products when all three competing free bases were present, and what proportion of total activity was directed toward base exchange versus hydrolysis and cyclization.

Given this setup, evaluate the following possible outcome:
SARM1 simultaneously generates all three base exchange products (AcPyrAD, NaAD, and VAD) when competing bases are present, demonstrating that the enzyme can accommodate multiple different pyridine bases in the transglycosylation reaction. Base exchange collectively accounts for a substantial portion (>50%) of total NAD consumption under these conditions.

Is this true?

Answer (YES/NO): YES